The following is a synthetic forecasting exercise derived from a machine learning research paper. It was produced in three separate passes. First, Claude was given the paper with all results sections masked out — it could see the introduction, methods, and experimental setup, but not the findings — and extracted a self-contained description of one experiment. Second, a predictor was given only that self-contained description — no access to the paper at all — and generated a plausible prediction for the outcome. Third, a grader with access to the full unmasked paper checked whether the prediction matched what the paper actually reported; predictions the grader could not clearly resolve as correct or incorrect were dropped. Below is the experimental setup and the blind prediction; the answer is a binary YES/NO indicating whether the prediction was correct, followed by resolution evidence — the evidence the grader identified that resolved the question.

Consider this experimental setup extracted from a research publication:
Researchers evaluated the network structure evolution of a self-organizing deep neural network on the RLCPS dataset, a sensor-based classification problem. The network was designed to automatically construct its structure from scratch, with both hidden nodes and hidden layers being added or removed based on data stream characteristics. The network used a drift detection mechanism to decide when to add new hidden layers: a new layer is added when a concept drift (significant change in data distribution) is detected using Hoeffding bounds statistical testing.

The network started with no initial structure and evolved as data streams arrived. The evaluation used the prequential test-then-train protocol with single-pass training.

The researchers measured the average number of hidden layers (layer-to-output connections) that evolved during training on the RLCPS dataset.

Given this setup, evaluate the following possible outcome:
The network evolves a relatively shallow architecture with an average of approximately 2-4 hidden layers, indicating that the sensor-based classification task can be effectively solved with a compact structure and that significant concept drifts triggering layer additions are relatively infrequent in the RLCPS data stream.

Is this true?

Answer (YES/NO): NO